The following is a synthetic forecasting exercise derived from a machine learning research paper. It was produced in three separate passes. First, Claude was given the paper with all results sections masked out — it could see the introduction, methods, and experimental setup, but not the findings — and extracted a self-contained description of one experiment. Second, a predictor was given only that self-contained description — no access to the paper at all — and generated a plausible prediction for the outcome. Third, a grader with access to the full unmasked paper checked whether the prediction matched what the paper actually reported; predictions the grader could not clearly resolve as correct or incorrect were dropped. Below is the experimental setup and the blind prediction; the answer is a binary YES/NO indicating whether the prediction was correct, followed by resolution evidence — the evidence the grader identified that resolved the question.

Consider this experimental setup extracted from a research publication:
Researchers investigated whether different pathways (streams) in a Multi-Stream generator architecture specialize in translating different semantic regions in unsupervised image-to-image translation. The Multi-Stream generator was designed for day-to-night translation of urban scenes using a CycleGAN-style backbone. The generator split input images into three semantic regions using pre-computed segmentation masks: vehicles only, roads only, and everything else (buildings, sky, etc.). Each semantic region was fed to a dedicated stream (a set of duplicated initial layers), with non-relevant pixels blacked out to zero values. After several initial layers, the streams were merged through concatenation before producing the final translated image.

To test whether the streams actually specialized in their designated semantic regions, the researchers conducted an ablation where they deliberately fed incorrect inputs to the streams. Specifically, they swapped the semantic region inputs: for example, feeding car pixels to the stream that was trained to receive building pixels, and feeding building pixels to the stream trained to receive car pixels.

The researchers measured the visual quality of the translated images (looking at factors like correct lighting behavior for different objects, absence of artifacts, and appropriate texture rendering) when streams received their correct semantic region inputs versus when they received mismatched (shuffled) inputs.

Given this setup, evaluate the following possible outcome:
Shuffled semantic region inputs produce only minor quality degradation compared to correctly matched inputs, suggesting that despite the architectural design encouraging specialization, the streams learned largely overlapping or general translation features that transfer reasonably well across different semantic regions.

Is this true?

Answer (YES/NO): NO